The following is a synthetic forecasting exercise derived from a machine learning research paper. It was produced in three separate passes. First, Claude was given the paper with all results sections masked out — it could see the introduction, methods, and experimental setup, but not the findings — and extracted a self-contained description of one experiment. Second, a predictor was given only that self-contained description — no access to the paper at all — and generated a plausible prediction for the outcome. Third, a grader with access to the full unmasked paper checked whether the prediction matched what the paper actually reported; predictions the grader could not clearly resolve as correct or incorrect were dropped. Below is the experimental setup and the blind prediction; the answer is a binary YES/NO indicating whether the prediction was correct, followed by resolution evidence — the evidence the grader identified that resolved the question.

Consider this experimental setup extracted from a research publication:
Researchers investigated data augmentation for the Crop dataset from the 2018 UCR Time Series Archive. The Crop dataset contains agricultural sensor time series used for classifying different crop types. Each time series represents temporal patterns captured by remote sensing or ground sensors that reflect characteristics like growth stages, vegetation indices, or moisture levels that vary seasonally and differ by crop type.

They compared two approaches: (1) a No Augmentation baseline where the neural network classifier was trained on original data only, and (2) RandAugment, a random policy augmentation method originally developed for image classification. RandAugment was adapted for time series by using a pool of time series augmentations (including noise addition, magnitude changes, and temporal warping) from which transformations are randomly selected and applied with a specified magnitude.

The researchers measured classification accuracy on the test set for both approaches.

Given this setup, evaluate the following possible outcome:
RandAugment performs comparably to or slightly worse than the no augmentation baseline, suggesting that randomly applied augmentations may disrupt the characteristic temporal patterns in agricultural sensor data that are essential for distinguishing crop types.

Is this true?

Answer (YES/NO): NO